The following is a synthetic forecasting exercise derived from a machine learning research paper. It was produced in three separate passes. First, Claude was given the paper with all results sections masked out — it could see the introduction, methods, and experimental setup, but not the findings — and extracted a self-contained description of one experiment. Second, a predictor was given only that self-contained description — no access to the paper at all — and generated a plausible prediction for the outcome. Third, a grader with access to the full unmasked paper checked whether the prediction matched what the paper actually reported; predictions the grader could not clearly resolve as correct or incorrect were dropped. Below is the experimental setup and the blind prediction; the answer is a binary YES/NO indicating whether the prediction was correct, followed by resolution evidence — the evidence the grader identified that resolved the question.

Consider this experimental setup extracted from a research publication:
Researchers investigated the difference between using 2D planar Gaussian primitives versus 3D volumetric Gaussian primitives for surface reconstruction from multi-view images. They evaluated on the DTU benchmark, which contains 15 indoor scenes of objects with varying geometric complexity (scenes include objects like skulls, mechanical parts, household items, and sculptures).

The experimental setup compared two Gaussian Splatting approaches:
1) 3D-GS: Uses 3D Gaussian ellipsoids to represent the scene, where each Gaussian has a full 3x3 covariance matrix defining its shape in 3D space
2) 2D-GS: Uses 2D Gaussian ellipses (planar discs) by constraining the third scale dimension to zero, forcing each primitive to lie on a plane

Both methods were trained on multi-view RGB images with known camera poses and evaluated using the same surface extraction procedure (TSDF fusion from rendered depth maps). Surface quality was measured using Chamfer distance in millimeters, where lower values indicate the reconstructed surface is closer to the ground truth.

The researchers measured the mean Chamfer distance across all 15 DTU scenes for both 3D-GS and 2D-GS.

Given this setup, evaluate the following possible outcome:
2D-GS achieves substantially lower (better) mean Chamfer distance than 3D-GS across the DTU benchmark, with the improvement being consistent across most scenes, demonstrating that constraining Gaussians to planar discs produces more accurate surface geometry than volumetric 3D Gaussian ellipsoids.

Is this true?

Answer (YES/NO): YES